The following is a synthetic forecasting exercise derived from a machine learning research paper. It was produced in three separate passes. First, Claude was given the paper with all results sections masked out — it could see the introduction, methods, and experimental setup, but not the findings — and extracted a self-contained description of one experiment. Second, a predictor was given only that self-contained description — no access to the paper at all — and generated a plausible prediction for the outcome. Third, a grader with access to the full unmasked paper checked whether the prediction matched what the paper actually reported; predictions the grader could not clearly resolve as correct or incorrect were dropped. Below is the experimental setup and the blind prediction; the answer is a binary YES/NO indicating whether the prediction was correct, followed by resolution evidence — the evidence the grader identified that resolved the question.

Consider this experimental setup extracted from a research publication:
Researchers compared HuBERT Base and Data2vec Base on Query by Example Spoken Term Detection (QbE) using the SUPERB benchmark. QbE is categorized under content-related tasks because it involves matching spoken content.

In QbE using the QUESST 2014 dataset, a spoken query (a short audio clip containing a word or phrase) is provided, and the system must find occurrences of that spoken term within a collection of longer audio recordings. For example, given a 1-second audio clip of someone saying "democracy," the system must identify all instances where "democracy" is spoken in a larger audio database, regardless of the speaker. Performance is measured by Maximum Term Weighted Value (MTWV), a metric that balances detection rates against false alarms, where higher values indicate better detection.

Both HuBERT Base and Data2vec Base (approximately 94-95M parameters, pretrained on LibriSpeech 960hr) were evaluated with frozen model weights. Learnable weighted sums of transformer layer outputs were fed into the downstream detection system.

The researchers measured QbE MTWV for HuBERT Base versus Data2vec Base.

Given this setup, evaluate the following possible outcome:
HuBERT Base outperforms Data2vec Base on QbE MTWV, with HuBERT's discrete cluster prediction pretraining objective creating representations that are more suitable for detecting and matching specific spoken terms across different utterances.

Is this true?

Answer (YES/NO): YES